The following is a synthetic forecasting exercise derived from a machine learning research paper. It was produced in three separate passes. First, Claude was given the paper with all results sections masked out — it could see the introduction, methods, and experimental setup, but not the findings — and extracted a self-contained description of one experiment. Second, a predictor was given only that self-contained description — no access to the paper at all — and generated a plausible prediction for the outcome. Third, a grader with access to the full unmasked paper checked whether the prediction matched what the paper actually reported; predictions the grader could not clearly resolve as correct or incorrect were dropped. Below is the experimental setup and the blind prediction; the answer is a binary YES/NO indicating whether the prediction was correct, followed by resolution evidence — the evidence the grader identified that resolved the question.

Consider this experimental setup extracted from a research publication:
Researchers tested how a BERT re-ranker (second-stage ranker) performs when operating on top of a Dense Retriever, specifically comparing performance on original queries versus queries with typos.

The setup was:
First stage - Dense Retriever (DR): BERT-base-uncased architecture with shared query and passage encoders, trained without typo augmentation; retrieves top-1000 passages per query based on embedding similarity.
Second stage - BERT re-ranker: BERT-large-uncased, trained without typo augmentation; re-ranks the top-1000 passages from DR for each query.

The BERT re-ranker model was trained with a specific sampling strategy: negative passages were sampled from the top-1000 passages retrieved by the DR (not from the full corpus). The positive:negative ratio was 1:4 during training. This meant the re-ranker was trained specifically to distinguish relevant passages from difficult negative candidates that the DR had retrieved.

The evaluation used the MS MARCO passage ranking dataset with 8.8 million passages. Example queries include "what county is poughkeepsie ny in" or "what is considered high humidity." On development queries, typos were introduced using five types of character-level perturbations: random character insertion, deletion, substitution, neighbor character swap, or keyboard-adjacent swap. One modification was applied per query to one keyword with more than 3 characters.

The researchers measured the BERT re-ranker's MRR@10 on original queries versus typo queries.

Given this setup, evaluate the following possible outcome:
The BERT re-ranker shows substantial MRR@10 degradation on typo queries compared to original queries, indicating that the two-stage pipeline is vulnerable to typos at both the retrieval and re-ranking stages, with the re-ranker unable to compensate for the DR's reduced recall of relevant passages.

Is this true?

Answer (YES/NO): NO